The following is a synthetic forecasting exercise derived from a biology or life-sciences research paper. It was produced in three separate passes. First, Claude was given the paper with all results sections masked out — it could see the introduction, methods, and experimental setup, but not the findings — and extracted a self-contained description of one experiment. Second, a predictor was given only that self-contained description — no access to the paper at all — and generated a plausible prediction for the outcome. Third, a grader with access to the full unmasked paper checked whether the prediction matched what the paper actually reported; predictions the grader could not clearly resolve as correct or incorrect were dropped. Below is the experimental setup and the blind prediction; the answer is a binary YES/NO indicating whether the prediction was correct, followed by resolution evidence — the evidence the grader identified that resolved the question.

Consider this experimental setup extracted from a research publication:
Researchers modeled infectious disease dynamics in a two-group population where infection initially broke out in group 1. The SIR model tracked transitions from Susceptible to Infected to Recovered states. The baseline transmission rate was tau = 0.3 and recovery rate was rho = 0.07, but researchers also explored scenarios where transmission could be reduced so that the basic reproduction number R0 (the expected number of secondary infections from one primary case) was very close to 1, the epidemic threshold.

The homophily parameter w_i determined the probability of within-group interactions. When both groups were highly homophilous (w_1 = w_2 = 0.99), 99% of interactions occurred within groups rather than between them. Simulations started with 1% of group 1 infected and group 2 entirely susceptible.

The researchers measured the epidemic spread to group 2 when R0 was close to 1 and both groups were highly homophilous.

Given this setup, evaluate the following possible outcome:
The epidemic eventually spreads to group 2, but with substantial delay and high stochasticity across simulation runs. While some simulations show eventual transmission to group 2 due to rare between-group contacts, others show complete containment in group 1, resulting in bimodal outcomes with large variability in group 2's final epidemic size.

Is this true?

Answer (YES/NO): NO